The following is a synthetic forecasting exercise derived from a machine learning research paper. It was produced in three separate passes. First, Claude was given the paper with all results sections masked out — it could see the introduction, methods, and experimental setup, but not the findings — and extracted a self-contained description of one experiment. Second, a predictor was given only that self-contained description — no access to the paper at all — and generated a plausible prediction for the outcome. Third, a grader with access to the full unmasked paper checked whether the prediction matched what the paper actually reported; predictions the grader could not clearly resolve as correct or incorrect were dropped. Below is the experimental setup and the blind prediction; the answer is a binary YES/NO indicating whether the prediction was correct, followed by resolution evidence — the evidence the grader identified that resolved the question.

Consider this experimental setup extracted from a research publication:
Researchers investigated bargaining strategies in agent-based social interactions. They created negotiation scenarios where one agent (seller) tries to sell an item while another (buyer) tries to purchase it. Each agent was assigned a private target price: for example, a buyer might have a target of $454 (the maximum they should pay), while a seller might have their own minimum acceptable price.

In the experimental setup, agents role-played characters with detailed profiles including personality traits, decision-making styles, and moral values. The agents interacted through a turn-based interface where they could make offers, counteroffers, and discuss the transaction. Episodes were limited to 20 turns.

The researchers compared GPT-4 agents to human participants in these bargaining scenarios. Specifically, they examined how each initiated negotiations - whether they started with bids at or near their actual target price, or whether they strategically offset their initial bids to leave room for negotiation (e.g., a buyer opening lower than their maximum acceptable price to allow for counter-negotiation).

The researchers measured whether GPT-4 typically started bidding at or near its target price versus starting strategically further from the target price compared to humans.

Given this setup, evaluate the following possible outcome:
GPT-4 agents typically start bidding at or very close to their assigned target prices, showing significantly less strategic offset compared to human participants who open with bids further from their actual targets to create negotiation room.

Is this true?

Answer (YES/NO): YES